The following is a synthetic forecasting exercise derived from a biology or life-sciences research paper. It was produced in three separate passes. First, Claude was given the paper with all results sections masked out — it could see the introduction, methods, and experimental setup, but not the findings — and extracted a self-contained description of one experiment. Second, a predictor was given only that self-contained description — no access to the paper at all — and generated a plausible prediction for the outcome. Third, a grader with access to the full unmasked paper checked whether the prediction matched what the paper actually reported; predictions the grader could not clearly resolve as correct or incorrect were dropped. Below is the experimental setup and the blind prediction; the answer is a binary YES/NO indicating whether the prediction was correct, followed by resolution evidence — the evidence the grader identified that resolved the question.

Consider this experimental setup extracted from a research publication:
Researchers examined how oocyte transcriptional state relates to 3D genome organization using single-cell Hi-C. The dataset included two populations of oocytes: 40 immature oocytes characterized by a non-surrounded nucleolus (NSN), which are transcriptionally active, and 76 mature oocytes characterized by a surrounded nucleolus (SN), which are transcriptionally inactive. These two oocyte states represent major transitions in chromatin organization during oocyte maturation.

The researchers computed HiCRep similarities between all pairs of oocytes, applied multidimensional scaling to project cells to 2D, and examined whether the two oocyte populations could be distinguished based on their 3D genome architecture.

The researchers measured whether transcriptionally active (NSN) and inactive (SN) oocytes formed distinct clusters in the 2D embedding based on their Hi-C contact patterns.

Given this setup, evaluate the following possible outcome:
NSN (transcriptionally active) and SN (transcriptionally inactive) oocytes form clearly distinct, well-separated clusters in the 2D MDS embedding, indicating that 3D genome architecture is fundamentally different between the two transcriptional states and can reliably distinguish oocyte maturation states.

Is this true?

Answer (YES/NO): NO